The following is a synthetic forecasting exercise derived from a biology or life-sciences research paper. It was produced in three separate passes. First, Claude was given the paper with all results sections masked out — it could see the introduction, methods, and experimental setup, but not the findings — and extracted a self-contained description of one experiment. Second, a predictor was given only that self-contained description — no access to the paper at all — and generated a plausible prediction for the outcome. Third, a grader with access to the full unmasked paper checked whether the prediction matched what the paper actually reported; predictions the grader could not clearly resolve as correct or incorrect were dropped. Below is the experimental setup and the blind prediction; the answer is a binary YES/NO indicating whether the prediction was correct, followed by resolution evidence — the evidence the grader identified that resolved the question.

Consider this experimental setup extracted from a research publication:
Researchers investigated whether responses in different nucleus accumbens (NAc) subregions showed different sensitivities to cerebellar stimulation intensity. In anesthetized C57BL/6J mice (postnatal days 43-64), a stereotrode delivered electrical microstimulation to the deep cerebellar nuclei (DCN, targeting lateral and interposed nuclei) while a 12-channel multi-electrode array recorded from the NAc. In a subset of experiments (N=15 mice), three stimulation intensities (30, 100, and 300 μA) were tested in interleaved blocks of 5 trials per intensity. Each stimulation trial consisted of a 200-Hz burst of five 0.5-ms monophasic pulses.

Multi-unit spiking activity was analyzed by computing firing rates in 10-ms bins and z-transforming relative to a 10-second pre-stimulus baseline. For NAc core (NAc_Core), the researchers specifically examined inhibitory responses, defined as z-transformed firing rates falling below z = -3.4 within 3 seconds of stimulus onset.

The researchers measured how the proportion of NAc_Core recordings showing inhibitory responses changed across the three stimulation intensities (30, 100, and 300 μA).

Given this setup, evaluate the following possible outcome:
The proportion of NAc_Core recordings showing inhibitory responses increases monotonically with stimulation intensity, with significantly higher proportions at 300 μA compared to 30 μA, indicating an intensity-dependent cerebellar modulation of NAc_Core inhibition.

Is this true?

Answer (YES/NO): NO